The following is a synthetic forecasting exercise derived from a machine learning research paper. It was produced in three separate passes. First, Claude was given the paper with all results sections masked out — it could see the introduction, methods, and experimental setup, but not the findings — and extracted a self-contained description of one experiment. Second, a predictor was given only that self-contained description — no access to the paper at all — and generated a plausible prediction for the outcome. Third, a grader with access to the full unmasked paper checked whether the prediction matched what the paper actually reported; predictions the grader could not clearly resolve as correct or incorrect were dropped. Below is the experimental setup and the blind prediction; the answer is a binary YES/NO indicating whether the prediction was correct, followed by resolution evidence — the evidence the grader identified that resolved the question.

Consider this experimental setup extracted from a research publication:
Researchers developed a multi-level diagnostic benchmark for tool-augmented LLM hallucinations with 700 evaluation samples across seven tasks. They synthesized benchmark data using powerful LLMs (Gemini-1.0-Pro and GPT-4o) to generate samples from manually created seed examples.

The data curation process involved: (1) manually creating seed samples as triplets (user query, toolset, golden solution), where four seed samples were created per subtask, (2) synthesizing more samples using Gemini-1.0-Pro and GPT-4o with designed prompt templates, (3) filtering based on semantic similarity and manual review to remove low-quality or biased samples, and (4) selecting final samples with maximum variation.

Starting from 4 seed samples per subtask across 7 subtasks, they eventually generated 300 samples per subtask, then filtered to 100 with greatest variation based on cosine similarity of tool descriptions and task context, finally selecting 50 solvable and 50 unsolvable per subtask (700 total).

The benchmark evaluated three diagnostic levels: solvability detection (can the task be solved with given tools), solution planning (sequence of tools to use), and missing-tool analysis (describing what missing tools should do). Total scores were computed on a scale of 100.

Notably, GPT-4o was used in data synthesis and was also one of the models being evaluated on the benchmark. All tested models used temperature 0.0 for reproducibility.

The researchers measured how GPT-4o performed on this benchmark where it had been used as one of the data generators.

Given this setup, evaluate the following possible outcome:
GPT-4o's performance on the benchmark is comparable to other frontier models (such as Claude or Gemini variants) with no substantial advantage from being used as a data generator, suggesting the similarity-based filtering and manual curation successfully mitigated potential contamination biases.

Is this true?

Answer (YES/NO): NO